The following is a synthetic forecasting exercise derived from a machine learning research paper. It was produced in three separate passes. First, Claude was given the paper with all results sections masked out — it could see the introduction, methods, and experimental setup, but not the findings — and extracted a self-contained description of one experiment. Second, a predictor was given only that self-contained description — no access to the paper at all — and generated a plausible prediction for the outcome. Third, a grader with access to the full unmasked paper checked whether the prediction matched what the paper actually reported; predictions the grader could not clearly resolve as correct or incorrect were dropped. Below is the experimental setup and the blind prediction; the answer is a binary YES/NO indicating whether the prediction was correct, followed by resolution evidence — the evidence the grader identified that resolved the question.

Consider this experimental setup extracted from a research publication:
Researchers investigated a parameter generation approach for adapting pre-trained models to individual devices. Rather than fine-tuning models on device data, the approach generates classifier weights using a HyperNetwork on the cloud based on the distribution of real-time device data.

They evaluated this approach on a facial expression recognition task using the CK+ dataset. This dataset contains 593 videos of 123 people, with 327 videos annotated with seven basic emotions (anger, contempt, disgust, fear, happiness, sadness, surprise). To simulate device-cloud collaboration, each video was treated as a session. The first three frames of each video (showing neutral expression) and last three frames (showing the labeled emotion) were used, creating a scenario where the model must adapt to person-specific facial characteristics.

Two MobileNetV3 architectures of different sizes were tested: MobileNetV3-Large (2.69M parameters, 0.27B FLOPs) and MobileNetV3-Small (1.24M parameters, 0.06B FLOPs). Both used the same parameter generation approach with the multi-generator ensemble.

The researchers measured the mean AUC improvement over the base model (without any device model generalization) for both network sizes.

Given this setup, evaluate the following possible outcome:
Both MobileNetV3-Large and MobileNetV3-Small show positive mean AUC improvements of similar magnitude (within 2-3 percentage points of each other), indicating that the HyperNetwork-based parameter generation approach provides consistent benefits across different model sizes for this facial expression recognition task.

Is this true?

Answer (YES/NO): YES